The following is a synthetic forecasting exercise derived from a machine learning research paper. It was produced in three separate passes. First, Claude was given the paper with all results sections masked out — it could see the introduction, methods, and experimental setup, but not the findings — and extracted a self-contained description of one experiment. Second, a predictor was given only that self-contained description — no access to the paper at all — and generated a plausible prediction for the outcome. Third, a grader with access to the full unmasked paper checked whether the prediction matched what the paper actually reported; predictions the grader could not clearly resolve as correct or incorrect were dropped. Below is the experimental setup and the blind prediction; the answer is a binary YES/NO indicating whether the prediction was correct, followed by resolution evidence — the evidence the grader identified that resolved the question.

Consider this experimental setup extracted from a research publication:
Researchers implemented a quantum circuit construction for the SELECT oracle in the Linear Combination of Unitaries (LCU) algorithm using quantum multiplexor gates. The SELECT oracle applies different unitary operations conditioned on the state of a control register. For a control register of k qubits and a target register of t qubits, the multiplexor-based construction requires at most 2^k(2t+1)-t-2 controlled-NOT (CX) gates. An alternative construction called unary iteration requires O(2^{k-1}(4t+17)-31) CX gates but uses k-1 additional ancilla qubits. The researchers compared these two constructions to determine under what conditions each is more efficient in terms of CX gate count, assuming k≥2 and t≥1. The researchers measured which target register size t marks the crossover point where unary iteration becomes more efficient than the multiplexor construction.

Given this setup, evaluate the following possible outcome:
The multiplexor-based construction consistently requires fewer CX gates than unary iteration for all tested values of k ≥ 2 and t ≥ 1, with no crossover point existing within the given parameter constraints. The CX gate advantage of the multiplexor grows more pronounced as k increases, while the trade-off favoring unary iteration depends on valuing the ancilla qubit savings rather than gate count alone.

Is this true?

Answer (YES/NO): NO